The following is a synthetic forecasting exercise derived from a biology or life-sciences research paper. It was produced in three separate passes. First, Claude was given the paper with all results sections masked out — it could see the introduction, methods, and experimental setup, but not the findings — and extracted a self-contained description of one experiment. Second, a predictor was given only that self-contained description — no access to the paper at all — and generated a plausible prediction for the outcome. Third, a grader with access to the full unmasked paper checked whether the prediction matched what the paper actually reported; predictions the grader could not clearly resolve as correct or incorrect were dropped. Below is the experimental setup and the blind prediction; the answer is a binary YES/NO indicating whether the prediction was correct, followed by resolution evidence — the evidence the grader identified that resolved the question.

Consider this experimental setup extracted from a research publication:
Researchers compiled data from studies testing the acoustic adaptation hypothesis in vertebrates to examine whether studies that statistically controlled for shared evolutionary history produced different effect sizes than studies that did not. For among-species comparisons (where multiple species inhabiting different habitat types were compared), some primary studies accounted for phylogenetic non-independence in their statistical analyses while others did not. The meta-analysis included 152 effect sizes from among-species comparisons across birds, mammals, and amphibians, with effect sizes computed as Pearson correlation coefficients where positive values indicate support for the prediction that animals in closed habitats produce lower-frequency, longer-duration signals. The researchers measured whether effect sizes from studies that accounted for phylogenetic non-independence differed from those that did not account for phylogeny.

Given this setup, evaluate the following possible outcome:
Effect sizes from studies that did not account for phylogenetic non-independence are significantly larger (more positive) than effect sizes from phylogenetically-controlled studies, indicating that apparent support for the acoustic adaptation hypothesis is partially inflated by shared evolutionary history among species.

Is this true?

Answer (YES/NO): YES